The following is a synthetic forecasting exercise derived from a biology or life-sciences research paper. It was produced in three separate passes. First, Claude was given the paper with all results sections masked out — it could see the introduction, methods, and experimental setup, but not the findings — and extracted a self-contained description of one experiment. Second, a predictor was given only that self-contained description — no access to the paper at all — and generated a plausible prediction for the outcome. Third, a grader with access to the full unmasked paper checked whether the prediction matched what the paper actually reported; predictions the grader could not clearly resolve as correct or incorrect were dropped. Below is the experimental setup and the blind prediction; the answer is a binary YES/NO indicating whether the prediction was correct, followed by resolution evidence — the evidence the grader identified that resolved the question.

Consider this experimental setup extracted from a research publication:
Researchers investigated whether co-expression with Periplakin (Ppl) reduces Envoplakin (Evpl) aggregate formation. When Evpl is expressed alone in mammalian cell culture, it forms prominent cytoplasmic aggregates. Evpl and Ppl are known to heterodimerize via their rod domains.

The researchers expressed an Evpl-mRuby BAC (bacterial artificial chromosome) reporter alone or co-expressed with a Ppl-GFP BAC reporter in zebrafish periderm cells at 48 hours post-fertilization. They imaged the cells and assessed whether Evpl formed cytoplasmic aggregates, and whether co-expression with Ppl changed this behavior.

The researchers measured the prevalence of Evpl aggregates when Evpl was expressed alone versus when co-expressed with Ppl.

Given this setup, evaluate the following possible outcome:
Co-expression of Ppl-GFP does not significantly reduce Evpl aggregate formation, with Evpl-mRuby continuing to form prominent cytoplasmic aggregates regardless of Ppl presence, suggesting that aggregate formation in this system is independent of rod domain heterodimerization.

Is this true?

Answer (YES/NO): NO